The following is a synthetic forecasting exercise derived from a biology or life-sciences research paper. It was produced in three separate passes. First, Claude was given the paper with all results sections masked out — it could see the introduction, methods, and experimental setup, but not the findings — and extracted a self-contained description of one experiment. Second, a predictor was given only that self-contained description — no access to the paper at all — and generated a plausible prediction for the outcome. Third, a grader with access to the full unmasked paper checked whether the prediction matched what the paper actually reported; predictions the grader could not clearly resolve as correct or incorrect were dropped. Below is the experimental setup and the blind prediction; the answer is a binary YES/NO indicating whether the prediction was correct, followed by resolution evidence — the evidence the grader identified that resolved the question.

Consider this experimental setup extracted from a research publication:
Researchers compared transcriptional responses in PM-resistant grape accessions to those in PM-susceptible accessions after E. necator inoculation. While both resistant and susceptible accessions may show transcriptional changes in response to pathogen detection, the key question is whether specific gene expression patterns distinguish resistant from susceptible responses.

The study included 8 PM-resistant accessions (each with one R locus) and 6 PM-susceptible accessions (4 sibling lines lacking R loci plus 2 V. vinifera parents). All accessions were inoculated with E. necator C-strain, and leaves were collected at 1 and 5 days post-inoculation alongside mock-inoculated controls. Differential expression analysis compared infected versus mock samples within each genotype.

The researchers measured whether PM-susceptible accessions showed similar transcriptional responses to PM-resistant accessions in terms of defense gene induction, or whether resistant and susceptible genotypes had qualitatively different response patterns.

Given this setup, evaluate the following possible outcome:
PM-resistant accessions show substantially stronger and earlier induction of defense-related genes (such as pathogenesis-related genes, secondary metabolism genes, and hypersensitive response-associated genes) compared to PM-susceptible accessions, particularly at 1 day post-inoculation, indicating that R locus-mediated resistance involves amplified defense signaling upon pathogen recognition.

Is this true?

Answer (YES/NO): YES